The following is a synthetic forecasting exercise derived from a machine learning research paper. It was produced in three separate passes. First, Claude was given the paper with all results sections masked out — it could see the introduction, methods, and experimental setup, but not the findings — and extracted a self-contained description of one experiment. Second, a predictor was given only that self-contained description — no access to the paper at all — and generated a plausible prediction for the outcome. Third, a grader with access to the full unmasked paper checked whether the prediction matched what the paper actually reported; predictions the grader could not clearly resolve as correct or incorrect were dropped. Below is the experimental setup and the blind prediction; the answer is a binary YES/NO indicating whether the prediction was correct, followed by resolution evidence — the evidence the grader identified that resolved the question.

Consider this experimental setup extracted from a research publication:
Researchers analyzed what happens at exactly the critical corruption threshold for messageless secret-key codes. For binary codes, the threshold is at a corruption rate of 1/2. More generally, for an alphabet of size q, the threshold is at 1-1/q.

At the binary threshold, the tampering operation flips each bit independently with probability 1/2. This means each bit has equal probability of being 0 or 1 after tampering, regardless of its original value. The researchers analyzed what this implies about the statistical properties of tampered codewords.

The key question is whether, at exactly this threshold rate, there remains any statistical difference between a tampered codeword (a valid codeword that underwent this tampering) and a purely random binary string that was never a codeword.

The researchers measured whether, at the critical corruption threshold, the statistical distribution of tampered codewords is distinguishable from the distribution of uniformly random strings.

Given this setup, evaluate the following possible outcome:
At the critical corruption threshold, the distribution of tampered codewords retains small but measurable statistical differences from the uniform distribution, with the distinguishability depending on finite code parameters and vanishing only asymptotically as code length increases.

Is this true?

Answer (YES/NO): NO